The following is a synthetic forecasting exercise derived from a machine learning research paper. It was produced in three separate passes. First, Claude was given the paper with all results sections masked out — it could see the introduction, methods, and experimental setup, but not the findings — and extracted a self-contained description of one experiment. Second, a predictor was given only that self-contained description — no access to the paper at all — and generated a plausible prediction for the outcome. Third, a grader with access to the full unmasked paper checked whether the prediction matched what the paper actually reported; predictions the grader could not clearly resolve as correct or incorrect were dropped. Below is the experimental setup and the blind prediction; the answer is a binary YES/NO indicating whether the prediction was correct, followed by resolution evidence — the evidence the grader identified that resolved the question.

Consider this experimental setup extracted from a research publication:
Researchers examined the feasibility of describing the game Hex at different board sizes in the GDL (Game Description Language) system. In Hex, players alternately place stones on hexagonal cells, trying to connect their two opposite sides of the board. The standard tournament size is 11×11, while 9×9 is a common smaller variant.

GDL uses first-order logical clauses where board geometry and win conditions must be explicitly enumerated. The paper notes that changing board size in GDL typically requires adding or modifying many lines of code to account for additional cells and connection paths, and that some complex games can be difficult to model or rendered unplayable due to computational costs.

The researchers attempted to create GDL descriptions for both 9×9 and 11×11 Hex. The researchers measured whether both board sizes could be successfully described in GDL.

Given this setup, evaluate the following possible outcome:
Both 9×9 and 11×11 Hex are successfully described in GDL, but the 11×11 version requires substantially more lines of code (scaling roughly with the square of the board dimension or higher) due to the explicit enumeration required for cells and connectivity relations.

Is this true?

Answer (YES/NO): NO